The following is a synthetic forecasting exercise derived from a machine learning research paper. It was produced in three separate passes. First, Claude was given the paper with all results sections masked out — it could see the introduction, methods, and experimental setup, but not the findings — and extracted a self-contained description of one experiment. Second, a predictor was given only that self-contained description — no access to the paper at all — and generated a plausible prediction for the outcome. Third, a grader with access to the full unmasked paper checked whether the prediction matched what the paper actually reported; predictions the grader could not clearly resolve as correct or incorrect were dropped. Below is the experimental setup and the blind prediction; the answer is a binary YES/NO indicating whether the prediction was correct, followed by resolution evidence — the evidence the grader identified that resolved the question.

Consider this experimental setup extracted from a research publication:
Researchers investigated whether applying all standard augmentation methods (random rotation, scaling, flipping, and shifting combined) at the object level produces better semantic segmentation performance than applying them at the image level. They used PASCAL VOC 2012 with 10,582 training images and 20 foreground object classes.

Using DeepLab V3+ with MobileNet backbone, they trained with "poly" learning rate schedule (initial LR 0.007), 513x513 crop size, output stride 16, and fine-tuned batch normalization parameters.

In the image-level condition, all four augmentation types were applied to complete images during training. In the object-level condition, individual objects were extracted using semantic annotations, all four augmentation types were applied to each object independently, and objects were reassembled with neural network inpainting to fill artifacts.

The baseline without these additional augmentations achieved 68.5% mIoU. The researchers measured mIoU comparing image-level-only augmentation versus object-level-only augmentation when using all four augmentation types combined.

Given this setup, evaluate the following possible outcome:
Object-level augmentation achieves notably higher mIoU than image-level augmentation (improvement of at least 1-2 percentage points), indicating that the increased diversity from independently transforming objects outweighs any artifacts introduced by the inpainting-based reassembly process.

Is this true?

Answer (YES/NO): NO